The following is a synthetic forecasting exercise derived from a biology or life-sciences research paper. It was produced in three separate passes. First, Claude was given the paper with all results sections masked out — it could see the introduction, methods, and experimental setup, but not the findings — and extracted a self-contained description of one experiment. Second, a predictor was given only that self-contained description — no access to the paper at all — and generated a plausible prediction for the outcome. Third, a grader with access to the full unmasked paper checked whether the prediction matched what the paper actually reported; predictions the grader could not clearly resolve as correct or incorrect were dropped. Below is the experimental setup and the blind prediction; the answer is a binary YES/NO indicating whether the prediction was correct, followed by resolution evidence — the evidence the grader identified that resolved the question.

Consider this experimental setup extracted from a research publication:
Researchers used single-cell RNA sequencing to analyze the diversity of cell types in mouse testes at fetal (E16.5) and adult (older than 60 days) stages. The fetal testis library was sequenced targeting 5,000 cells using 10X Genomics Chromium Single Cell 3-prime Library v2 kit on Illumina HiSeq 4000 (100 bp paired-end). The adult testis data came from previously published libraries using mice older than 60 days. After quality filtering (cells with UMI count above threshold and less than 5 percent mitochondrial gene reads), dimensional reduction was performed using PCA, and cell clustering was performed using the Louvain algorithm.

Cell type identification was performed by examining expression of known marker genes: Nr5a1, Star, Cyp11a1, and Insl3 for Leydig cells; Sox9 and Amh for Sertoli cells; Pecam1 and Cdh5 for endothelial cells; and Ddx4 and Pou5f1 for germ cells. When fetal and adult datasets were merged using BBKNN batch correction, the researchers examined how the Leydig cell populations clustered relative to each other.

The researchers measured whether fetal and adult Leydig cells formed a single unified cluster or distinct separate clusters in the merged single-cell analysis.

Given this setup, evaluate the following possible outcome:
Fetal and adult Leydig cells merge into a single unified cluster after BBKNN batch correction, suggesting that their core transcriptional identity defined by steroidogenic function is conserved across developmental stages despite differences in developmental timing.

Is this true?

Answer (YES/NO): NO